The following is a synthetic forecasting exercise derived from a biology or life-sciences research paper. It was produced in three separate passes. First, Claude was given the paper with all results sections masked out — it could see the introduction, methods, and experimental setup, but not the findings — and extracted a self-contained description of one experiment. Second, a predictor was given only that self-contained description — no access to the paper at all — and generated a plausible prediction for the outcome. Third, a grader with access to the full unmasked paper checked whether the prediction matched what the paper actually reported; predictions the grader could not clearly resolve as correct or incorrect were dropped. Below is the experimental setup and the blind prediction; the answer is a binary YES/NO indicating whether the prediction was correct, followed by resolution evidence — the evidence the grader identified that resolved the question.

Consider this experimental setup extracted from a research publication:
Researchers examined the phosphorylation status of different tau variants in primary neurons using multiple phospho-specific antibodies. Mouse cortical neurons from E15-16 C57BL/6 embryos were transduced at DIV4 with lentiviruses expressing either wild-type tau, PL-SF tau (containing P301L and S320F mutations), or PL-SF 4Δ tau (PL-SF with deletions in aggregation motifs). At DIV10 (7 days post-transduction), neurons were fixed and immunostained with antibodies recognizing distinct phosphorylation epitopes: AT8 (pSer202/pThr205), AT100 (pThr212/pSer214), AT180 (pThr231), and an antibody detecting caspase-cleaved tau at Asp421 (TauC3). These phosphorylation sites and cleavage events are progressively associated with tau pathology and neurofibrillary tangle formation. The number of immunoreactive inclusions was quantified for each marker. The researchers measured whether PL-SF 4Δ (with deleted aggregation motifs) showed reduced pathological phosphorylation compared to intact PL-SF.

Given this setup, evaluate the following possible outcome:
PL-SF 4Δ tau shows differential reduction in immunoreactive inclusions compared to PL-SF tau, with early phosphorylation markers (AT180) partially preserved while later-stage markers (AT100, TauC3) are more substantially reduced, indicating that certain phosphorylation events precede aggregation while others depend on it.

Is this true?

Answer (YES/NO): NO